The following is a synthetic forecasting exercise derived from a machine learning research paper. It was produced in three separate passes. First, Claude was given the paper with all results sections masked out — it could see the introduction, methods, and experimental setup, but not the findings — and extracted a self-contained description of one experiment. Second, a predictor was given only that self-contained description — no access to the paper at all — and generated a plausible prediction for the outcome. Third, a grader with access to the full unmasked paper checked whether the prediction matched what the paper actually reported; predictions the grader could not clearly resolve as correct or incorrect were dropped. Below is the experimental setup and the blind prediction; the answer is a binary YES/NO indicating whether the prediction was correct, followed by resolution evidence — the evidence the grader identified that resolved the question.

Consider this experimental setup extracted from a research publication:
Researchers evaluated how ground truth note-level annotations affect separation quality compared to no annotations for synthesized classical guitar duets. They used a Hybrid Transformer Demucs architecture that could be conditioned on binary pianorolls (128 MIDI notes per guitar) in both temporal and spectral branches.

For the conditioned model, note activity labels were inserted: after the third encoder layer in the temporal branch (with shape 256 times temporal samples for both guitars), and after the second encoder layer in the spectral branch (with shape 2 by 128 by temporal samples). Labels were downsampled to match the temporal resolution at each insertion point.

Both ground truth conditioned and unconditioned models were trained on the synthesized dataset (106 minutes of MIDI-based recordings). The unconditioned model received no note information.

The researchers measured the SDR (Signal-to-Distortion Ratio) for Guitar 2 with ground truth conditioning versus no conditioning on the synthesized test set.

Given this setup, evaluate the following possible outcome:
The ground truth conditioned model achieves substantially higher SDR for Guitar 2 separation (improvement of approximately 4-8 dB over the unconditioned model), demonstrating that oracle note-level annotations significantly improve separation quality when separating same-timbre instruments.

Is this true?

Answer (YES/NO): NO